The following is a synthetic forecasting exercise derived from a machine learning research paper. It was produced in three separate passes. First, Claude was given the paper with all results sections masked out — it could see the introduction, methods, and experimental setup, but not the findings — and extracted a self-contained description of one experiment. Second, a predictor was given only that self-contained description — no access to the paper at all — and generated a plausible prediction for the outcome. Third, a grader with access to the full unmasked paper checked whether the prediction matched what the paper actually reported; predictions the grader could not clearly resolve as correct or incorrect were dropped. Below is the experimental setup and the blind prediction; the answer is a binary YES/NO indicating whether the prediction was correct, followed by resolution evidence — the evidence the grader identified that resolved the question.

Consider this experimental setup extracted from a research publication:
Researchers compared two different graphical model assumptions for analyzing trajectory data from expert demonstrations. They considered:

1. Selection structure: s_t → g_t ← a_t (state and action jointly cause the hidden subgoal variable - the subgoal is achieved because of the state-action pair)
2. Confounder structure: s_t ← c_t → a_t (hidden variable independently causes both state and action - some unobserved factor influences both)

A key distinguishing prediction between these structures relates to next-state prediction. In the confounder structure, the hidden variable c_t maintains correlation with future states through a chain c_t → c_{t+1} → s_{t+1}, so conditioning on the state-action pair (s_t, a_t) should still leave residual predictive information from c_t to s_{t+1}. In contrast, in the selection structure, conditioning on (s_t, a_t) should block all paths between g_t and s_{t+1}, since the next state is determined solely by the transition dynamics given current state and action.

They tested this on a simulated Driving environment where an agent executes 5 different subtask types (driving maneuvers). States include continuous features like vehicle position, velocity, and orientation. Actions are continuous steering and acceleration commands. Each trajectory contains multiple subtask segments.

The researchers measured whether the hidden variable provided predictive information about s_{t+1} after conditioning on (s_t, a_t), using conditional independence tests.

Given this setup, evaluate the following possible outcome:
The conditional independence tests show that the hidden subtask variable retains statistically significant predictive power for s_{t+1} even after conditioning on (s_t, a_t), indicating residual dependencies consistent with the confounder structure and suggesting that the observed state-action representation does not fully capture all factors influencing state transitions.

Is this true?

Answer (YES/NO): NO